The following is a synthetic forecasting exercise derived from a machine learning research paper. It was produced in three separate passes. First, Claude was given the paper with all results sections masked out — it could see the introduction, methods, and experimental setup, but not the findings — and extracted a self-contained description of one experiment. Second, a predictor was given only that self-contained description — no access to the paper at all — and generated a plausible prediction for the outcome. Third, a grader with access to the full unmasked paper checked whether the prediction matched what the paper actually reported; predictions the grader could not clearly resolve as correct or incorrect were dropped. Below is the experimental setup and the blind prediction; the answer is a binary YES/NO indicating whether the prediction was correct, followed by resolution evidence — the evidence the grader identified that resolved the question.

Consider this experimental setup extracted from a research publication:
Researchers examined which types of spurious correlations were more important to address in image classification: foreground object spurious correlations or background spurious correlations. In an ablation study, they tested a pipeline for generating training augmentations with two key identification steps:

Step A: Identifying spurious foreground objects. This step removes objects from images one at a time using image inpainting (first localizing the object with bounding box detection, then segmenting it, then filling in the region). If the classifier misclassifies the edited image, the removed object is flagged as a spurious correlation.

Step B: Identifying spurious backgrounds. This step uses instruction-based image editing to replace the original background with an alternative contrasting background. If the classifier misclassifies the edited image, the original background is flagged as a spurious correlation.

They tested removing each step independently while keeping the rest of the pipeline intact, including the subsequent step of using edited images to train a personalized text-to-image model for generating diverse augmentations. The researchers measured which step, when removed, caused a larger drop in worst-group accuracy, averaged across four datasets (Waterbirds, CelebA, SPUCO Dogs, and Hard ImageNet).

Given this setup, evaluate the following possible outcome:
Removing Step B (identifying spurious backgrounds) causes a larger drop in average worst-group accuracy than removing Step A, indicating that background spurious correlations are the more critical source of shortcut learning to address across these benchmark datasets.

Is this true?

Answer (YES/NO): NO